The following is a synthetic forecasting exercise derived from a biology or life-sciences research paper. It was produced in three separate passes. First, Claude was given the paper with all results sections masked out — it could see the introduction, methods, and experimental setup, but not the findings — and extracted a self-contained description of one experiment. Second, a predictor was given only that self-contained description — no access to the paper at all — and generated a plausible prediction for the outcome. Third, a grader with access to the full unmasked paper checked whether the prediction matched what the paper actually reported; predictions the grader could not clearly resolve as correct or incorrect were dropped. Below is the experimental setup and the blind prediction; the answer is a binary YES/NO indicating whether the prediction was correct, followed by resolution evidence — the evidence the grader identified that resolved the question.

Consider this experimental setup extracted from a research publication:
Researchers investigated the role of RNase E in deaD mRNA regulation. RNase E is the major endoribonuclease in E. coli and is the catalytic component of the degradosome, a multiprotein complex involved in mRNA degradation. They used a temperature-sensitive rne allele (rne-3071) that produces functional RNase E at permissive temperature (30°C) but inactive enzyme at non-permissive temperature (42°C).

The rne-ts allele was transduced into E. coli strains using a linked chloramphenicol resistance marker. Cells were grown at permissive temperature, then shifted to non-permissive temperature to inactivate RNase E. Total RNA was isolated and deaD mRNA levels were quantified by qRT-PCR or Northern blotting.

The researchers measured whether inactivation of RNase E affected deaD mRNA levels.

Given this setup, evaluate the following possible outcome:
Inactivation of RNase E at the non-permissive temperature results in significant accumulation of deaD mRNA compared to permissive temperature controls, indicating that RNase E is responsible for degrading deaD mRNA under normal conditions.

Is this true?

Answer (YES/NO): YES